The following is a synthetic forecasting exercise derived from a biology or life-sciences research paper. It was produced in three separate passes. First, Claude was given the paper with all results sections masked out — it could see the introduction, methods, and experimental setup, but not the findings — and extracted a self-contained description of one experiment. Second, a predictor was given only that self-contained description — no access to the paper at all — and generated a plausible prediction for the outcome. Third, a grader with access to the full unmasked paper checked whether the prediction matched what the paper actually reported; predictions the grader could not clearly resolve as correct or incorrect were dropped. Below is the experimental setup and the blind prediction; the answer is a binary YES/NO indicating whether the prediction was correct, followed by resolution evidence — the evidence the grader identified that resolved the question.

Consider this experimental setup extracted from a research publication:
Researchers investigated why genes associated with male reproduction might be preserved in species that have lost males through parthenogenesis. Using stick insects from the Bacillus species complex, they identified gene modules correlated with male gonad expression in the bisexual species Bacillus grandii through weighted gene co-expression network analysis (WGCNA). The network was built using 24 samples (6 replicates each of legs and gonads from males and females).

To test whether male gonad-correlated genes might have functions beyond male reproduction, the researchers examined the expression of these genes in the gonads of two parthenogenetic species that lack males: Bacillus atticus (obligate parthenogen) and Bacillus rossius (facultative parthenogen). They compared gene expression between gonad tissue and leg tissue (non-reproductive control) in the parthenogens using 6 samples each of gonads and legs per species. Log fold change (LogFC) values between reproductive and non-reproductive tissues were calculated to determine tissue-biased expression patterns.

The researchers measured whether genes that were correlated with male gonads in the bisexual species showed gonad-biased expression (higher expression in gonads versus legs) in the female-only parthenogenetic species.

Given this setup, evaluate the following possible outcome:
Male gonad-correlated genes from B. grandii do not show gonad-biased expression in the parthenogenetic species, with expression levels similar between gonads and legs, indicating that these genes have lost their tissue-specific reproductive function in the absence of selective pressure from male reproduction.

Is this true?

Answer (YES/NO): NO